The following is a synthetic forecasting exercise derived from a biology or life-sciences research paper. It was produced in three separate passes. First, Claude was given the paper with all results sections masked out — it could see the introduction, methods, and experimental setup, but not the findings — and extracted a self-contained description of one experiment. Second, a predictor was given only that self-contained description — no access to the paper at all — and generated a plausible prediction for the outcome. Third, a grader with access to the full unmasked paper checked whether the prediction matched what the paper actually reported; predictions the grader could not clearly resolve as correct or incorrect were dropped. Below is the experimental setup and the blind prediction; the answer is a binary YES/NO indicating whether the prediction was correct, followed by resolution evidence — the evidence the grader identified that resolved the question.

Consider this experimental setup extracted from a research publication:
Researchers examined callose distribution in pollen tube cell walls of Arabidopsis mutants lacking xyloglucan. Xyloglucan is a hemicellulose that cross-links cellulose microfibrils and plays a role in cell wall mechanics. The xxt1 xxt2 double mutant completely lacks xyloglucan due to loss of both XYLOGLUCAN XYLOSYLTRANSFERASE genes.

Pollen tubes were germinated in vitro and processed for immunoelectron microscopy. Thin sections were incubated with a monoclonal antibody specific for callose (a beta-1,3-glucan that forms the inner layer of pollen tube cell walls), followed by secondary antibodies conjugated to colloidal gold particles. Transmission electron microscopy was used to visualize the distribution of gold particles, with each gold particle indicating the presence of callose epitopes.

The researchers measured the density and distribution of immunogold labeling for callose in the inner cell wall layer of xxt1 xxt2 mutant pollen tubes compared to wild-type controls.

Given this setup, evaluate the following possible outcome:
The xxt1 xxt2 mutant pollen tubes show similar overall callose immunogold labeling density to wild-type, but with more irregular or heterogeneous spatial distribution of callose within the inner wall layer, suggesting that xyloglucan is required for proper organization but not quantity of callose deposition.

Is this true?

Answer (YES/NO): NO